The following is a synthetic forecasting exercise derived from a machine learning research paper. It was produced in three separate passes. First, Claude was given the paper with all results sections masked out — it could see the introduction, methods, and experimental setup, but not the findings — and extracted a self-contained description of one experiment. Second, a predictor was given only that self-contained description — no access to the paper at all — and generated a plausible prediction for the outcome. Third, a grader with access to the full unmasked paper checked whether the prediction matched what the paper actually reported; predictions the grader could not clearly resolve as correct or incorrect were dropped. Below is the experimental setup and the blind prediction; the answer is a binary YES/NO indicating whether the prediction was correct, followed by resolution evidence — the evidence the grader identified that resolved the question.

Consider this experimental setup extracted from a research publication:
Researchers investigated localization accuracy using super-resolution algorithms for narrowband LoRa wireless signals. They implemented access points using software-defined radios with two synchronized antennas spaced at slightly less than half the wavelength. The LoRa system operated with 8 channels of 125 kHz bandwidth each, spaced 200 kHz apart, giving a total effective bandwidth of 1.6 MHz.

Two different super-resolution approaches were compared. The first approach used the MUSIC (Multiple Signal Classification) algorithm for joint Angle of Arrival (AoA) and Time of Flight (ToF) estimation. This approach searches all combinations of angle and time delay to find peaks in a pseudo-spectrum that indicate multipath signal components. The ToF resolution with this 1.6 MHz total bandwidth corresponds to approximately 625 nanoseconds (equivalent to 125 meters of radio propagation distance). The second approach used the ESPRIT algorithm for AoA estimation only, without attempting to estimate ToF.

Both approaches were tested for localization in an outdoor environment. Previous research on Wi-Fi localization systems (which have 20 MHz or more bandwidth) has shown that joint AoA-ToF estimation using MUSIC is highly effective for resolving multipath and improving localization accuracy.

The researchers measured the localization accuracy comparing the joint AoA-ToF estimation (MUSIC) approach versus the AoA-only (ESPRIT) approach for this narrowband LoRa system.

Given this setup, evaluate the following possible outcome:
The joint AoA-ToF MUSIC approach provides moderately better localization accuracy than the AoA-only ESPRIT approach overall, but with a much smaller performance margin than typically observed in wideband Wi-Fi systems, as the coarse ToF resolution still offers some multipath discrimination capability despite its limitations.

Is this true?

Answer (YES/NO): NO